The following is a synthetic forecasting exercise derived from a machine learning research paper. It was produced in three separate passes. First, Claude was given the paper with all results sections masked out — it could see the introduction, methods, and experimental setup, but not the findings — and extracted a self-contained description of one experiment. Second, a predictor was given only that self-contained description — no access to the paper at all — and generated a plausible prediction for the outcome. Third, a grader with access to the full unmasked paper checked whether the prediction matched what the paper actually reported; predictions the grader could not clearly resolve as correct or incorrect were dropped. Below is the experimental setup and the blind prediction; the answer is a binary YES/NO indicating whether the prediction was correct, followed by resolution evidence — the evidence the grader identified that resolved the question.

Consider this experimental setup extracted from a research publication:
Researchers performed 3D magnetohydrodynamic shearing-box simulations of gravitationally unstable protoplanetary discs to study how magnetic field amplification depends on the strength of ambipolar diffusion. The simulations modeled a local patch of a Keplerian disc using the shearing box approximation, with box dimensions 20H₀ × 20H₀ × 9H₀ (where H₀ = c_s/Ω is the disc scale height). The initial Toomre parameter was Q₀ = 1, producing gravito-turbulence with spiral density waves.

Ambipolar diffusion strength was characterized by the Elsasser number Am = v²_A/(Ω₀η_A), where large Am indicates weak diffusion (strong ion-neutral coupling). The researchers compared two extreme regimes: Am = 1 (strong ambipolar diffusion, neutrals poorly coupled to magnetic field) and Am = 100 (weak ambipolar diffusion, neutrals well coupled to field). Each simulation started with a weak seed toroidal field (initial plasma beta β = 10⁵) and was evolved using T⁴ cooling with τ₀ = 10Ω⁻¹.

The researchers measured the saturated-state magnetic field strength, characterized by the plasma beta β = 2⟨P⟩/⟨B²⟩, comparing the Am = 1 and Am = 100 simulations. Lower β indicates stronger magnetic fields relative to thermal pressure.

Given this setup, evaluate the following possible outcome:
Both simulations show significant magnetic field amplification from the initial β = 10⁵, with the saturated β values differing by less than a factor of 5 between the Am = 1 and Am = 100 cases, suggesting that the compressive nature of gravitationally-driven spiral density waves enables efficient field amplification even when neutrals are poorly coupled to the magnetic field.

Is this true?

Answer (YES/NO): NO